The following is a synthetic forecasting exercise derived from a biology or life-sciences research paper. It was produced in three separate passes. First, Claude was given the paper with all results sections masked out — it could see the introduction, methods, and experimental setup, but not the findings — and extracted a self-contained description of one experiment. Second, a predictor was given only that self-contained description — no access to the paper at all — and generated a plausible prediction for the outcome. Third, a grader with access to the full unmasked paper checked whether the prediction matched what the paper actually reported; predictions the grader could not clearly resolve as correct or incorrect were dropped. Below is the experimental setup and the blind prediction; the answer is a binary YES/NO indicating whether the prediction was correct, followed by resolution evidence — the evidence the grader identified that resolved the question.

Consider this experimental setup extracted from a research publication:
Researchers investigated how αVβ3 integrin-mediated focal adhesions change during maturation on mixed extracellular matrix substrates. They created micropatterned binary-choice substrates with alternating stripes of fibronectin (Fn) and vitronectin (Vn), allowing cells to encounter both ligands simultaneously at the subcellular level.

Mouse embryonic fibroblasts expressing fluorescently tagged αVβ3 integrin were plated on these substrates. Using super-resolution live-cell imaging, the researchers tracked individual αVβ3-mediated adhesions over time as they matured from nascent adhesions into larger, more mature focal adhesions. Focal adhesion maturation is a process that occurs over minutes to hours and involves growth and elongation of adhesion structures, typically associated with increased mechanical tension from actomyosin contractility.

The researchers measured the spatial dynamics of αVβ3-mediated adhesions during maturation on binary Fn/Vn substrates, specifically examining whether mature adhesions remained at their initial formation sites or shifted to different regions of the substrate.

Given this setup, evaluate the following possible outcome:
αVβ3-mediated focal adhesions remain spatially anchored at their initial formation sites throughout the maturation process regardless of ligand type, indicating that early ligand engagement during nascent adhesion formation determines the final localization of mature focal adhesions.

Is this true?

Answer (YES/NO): NO